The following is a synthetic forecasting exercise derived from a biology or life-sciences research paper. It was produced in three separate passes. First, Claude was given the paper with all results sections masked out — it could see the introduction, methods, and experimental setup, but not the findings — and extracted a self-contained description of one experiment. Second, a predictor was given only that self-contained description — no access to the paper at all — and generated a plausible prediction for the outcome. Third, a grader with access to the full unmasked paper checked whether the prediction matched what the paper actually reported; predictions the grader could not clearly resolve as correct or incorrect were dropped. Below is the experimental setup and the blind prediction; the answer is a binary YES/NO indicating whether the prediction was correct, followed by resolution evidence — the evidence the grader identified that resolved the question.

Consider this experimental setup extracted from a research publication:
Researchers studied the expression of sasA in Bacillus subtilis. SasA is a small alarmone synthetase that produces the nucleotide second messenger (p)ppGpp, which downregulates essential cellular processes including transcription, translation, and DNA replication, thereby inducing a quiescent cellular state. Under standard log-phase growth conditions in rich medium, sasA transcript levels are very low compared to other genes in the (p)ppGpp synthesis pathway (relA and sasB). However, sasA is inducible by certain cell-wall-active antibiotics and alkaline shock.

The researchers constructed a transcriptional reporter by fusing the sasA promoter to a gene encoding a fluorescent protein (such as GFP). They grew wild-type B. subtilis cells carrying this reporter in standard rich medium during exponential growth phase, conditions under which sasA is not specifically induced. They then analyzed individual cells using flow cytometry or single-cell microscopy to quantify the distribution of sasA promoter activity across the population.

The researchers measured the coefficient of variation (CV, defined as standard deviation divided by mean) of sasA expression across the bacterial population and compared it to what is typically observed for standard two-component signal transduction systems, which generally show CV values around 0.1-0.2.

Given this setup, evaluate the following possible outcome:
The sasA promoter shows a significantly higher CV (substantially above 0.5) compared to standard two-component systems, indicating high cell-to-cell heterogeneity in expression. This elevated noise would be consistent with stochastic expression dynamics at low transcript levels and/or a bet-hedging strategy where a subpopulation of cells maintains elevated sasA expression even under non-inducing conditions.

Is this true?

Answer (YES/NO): YES